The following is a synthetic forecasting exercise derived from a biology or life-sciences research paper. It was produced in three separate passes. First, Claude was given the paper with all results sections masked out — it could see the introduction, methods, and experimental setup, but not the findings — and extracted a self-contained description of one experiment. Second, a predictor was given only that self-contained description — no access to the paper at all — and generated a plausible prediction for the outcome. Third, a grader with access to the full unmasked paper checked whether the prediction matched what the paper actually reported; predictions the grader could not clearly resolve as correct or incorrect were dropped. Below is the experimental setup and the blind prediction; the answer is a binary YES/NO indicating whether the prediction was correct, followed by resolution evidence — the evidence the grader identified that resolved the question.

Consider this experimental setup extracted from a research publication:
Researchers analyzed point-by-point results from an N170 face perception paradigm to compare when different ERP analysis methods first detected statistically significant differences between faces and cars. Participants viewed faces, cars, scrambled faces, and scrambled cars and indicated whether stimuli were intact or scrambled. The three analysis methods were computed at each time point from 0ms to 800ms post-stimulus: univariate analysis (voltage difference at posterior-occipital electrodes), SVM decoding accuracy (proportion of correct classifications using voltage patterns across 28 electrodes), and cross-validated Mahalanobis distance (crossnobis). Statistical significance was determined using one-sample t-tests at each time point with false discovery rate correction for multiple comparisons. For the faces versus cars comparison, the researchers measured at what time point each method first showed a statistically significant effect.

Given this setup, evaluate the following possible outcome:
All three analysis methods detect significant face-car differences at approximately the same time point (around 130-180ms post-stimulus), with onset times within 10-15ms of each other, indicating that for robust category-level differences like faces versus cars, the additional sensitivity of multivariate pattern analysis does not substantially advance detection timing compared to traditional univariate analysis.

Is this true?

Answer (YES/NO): NO